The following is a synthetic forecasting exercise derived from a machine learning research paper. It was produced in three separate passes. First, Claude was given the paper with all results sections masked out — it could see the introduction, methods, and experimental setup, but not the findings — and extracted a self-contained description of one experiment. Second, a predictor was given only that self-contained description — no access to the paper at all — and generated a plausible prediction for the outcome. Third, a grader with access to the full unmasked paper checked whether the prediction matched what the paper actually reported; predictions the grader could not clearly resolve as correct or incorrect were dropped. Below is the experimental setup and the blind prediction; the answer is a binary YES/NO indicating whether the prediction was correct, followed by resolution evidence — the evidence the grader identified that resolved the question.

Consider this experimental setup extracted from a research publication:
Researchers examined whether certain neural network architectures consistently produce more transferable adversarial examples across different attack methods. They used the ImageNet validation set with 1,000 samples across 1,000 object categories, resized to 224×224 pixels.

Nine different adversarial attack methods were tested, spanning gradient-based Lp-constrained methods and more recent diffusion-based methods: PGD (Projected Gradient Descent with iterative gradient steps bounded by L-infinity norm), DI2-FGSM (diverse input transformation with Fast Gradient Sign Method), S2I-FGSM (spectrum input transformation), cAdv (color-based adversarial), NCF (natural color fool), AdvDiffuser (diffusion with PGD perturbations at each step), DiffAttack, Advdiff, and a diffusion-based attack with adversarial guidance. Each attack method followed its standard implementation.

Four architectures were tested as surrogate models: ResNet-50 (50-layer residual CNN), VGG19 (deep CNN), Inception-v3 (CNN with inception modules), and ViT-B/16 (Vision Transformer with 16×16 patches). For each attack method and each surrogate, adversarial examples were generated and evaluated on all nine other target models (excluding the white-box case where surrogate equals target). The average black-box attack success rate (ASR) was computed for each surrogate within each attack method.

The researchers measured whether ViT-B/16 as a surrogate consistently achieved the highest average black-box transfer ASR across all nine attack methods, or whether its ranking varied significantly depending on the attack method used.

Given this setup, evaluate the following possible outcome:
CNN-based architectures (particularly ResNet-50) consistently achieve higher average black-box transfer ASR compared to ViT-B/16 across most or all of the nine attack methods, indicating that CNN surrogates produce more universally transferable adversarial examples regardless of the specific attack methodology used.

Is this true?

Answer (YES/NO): NO